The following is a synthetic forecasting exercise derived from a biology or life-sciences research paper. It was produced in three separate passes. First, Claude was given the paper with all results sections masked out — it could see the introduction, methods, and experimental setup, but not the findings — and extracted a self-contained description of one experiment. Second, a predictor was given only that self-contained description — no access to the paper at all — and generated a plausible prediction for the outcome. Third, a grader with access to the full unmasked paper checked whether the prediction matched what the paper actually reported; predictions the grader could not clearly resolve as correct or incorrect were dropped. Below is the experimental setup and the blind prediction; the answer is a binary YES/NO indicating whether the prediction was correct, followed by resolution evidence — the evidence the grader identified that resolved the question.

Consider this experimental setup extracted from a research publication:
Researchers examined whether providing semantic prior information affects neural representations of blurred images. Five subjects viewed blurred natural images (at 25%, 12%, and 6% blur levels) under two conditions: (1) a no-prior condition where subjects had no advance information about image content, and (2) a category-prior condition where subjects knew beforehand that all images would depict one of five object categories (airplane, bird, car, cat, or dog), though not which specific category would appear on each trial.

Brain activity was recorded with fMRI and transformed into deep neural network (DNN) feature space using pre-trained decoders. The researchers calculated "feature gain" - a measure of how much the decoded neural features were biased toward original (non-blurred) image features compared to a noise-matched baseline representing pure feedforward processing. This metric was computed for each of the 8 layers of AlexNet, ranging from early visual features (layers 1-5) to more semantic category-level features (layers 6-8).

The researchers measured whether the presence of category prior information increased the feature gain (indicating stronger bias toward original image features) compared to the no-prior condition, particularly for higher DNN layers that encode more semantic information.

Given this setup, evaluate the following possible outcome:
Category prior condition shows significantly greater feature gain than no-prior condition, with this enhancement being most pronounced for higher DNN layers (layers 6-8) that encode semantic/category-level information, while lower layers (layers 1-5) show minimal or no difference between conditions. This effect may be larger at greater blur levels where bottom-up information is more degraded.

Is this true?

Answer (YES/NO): NO